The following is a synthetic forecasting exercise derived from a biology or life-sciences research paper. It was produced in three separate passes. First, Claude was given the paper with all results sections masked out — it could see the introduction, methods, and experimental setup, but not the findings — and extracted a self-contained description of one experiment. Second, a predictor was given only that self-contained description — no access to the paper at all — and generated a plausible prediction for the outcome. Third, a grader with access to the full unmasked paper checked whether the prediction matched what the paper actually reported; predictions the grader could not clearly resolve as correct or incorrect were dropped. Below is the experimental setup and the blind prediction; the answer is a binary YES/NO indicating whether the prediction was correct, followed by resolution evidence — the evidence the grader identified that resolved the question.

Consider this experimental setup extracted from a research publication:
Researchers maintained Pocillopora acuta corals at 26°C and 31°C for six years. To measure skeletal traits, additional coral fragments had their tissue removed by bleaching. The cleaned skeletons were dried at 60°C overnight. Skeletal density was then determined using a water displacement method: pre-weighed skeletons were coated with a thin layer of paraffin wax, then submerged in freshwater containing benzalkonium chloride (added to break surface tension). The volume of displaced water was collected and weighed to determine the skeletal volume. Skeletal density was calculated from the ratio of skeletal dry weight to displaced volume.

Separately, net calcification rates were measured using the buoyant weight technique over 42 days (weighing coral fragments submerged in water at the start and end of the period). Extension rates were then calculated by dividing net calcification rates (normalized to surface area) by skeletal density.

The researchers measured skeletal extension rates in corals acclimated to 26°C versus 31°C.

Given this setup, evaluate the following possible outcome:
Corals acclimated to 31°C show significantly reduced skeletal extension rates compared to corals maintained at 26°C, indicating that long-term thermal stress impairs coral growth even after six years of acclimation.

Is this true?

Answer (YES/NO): YES